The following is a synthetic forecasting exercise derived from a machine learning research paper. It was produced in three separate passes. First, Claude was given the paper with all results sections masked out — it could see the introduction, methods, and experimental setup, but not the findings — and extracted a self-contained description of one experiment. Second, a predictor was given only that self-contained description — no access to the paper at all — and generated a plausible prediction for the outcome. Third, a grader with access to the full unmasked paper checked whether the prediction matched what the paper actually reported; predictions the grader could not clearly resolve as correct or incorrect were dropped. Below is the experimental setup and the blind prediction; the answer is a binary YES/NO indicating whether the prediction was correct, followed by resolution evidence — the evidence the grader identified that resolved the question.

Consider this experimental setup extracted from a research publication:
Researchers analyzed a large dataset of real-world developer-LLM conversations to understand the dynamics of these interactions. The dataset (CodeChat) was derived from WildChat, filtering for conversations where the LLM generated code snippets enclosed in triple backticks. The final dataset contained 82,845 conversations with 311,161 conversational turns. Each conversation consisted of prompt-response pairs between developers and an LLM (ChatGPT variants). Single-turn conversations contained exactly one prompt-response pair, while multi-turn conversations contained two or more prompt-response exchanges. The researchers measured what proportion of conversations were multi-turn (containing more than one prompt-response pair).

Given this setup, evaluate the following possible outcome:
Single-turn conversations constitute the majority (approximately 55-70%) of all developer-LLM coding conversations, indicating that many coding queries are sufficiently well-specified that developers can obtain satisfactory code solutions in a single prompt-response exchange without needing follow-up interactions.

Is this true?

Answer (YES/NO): NO